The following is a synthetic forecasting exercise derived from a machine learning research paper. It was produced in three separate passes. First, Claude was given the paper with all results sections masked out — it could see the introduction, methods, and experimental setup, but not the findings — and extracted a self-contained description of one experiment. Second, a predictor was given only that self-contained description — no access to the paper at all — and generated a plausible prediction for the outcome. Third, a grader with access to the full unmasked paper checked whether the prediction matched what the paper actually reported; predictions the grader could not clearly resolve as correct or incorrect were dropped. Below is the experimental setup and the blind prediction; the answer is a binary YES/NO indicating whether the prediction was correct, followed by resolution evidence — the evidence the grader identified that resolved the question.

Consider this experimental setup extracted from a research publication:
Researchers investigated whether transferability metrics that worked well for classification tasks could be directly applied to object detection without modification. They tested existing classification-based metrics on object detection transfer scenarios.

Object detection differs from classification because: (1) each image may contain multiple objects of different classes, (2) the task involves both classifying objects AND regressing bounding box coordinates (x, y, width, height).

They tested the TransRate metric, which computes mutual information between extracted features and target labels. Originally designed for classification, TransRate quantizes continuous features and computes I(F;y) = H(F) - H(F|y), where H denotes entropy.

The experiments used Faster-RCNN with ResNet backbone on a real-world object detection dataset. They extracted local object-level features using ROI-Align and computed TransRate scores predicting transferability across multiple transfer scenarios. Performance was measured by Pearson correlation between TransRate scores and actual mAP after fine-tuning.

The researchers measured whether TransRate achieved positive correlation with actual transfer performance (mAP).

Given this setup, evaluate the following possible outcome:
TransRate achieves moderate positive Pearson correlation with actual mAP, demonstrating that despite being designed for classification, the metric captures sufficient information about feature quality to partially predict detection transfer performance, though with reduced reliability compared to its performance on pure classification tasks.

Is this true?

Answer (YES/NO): NO